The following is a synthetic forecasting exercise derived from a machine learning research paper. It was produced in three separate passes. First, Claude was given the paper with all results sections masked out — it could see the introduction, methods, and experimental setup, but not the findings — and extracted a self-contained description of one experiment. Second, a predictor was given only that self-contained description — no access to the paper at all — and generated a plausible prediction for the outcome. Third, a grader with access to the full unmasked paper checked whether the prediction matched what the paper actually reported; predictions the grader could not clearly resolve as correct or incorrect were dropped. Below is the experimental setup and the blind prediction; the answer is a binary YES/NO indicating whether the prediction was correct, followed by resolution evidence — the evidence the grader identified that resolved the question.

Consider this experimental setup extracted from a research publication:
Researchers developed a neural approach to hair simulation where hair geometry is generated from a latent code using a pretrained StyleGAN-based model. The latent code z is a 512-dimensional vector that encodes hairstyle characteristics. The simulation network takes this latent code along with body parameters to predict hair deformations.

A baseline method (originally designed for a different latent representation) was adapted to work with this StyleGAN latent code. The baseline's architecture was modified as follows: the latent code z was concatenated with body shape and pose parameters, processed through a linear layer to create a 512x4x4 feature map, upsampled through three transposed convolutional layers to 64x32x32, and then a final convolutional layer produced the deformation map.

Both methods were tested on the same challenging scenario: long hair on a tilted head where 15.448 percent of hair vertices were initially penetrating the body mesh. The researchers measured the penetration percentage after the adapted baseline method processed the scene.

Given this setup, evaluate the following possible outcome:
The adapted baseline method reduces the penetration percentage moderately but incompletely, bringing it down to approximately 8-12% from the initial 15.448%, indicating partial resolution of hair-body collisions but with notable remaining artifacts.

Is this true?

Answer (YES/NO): NO